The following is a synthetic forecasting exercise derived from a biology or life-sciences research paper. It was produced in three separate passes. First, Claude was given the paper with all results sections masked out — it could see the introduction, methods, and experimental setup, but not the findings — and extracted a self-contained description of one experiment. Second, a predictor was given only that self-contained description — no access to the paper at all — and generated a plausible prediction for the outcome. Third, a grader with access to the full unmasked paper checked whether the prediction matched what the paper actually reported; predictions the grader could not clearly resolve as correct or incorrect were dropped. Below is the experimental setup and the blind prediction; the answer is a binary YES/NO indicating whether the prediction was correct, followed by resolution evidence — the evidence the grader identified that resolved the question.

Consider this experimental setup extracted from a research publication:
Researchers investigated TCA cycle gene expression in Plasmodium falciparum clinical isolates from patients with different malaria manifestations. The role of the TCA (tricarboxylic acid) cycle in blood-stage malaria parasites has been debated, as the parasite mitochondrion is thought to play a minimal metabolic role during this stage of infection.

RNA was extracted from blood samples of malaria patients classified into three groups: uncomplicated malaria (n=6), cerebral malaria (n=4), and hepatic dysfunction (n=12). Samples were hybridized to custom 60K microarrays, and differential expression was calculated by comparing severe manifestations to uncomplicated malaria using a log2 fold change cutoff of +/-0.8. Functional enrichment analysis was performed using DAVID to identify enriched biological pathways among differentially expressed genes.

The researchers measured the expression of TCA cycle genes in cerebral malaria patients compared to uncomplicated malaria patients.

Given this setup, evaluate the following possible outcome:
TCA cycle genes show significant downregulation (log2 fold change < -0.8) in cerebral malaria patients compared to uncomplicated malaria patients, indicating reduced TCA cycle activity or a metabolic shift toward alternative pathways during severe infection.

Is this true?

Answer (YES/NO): NO